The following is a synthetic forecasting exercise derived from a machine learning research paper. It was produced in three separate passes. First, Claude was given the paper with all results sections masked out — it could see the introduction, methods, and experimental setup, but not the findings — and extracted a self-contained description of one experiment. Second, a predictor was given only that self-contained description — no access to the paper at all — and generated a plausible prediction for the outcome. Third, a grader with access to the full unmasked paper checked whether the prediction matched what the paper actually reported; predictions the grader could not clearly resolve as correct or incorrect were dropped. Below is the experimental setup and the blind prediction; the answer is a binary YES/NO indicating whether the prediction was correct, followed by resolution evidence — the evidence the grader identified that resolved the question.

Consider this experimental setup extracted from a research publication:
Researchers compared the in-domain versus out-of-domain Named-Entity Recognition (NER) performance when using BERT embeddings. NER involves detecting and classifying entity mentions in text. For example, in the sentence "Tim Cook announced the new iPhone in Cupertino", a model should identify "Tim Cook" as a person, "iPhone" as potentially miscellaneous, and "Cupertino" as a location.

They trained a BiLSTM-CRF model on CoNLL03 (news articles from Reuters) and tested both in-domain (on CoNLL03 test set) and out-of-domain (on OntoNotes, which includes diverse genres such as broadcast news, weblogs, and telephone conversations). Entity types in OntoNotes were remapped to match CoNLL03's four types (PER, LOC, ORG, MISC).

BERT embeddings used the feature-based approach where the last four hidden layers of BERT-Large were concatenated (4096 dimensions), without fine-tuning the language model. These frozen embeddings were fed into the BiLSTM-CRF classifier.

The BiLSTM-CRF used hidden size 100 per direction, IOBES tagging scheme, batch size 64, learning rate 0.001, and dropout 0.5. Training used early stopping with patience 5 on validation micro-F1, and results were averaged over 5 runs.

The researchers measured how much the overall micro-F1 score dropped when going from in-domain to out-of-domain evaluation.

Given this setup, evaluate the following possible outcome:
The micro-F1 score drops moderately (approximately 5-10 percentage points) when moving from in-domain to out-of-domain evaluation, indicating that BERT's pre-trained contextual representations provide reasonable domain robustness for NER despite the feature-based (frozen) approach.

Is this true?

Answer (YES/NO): YES